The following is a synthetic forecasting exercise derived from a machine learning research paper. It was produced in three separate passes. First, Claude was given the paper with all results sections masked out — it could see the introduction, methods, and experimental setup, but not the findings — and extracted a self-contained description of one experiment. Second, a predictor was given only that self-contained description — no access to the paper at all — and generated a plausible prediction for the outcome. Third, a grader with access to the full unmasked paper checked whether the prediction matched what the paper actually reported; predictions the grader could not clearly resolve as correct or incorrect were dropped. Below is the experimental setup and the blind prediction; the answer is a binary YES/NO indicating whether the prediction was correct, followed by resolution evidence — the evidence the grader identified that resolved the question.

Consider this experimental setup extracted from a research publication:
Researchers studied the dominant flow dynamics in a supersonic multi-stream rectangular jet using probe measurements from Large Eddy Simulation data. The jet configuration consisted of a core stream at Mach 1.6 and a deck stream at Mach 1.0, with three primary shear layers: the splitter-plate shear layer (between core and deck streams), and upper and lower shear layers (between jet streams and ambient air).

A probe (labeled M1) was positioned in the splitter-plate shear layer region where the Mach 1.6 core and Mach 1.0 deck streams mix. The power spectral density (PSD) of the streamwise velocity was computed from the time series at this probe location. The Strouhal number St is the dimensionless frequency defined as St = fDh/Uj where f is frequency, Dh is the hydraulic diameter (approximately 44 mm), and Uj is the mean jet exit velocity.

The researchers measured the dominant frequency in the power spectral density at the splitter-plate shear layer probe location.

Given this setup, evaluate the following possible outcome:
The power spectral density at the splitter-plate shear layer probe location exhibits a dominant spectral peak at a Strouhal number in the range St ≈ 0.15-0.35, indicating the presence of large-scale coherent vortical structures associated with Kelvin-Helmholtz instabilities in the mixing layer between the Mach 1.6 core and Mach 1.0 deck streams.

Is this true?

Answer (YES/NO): NO